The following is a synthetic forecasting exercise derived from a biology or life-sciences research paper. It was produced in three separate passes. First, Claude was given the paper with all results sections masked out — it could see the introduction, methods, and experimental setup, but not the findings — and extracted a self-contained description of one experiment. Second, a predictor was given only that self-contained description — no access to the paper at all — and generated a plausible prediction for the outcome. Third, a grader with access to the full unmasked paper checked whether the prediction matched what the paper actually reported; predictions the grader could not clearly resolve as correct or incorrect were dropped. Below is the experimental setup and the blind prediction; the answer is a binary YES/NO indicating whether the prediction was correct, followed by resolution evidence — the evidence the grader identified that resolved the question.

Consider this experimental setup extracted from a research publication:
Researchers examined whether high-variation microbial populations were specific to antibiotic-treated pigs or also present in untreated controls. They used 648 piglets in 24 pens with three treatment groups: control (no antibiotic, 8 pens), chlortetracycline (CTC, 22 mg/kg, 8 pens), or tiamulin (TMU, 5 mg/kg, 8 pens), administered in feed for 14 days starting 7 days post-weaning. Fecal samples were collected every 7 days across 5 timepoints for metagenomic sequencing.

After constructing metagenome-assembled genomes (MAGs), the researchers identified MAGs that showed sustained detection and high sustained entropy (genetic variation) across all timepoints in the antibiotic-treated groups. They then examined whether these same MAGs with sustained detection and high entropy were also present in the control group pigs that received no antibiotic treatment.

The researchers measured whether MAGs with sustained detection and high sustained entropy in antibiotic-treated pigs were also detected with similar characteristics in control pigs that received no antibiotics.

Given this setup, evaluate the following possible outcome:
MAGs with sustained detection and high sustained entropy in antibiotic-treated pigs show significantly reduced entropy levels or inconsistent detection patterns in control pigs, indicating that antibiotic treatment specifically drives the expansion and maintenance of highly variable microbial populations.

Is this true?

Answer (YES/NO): NO